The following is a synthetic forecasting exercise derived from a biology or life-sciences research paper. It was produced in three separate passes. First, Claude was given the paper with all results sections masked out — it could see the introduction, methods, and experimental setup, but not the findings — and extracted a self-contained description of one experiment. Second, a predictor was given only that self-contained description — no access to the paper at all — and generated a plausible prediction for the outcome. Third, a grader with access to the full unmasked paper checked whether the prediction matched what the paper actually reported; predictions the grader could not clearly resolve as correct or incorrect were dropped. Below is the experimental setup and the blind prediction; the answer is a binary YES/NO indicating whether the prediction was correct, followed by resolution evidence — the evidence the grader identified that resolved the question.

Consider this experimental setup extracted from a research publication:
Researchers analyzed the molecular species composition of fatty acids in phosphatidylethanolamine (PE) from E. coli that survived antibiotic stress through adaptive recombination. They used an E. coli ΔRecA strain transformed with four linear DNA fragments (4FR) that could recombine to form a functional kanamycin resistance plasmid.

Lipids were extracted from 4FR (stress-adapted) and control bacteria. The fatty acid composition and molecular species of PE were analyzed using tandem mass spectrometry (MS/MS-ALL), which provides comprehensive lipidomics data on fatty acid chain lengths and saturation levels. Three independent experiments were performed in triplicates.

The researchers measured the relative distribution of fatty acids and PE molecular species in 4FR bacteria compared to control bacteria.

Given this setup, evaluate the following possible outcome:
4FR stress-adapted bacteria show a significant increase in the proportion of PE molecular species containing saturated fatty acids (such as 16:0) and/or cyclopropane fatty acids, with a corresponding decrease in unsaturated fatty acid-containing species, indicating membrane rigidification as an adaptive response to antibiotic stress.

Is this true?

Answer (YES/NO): NO